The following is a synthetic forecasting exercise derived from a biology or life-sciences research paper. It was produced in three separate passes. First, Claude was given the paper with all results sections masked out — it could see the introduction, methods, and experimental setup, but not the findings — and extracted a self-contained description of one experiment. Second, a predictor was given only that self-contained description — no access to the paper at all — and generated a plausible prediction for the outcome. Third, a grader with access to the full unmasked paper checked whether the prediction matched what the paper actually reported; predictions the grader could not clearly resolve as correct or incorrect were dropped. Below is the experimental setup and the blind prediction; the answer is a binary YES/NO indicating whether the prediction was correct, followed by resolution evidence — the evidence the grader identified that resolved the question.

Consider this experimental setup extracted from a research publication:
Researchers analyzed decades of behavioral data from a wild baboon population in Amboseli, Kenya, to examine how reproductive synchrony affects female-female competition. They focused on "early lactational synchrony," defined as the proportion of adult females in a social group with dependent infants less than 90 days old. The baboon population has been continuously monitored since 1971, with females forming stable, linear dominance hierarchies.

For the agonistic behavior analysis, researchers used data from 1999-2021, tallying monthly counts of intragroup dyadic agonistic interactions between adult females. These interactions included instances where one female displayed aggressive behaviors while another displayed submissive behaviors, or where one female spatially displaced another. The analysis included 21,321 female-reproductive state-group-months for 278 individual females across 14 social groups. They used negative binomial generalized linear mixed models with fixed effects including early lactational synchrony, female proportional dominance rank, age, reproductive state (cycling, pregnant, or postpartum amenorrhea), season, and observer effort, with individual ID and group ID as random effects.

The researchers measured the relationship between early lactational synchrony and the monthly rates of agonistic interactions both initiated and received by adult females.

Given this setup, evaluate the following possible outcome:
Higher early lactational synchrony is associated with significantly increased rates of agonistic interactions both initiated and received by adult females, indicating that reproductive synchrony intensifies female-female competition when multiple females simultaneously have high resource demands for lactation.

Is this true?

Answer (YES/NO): YES